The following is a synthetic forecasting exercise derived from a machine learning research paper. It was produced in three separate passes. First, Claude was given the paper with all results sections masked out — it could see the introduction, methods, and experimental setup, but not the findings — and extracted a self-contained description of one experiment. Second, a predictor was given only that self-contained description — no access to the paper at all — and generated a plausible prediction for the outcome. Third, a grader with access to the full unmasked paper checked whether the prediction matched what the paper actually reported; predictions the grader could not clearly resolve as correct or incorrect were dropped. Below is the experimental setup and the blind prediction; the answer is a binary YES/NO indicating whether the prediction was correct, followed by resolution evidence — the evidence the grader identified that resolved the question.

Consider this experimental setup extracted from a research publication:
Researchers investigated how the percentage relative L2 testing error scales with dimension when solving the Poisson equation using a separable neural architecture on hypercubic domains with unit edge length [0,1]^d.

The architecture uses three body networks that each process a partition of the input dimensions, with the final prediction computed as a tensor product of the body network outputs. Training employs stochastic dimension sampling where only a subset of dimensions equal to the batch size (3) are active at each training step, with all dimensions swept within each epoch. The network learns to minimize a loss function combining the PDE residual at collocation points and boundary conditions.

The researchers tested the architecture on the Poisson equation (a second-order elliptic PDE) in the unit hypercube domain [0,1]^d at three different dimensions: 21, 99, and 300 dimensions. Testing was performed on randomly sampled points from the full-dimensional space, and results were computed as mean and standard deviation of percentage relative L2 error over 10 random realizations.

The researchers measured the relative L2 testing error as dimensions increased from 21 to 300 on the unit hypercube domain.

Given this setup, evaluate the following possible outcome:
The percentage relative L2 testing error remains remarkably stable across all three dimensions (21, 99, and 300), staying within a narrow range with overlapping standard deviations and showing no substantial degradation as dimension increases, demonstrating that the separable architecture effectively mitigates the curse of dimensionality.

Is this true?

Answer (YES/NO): NO